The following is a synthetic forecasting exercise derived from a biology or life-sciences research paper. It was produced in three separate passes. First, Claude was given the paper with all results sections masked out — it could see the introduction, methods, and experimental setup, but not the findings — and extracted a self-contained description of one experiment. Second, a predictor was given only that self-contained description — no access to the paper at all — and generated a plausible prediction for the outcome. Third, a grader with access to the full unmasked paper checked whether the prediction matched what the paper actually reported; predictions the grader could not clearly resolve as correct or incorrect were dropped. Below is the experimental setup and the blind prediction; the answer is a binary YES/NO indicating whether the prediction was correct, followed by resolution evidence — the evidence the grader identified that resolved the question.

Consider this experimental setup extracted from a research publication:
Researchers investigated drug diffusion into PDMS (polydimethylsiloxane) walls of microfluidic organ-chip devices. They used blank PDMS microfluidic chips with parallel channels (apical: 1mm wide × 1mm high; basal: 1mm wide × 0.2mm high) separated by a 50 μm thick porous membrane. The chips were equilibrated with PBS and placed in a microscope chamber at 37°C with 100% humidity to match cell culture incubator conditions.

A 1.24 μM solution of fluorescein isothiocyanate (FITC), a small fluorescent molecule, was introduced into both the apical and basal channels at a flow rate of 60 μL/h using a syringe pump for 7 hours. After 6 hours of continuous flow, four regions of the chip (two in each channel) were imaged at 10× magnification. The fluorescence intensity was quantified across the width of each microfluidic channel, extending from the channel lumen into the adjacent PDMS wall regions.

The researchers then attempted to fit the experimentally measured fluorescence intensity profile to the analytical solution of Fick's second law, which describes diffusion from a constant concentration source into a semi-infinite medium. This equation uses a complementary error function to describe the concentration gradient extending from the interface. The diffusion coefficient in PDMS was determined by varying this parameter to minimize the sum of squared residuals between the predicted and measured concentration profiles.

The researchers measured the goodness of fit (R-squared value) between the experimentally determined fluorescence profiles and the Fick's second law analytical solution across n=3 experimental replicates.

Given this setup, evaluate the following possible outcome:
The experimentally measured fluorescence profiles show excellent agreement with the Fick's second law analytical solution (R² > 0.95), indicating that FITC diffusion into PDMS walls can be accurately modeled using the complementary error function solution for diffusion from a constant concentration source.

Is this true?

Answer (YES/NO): YES